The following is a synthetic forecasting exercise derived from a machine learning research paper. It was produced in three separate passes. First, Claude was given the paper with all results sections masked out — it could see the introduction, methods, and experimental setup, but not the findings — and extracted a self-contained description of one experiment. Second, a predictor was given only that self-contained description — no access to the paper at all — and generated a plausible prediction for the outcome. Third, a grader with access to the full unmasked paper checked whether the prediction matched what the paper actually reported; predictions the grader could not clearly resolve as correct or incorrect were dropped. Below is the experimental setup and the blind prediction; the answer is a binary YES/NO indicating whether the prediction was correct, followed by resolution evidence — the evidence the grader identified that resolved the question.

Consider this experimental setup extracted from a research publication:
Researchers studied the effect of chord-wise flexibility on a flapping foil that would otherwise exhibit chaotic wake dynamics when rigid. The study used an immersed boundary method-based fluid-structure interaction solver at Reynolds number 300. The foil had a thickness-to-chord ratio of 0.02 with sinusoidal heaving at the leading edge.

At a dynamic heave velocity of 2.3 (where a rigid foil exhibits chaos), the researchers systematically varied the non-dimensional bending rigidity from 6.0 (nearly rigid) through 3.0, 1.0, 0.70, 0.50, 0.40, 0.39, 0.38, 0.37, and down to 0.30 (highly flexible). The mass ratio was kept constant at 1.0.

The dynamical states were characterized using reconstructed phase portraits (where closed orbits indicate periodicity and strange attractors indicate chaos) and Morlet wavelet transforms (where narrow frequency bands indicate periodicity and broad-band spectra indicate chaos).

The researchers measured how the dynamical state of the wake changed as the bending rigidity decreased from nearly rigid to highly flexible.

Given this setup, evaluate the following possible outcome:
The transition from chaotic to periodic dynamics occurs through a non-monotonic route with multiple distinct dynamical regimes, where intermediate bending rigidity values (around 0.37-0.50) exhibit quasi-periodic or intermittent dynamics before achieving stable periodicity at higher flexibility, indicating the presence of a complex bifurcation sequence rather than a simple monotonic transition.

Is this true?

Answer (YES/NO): NO